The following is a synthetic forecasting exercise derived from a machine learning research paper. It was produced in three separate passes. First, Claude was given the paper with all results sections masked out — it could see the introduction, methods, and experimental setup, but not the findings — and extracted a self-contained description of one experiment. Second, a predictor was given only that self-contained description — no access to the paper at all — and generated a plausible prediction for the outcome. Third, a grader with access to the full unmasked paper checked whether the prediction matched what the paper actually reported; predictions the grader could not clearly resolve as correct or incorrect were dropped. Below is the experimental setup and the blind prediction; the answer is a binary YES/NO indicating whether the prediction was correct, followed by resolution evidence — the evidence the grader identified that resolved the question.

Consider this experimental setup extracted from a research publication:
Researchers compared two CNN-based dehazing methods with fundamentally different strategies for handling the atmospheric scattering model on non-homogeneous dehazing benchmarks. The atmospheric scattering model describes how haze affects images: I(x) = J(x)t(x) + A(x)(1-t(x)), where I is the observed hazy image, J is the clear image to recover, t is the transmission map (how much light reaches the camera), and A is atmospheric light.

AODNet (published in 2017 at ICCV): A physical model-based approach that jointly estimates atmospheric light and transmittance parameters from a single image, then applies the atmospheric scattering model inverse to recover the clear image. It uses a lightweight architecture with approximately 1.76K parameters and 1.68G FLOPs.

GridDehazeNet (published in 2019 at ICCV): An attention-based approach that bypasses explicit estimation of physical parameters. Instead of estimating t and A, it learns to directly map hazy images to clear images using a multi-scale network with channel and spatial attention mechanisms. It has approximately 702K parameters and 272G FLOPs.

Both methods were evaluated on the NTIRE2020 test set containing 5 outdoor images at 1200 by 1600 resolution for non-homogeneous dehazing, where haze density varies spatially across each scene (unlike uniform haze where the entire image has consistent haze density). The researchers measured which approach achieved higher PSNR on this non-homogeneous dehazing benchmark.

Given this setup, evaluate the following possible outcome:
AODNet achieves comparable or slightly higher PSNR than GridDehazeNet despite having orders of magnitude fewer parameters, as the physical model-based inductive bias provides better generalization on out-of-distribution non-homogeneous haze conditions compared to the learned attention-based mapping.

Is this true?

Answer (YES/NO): NO